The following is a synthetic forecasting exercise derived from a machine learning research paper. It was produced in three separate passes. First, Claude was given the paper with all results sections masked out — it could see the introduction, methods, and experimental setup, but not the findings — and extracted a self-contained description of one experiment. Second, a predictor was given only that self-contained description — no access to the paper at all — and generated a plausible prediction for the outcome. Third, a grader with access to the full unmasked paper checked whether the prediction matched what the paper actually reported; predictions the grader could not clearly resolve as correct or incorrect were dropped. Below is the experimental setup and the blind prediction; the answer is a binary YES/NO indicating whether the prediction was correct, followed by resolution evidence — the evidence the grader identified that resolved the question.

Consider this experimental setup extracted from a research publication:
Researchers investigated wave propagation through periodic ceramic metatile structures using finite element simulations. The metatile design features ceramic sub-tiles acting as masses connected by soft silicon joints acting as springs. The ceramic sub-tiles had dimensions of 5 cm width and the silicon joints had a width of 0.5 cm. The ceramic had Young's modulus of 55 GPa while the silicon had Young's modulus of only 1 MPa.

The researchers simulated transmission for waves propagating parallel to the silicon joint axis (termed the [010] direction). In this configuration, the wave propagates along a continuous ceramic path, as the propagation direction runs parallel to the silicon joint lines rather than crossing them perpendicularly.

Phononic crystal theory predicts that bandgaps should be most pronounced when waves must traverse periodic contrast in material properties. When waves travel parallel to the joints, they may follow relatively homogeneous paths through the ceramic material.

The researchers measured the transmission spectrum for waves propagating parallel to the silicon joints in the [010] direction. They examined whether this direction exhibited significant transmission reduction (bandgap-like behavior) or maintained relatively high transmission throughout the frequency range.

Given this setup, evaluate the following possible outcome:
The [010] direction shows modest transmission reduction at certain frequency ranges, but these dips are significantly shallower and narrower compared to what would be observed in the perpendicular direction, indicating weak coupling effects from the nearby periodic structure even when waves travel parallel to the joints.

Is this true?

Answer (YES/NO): NO